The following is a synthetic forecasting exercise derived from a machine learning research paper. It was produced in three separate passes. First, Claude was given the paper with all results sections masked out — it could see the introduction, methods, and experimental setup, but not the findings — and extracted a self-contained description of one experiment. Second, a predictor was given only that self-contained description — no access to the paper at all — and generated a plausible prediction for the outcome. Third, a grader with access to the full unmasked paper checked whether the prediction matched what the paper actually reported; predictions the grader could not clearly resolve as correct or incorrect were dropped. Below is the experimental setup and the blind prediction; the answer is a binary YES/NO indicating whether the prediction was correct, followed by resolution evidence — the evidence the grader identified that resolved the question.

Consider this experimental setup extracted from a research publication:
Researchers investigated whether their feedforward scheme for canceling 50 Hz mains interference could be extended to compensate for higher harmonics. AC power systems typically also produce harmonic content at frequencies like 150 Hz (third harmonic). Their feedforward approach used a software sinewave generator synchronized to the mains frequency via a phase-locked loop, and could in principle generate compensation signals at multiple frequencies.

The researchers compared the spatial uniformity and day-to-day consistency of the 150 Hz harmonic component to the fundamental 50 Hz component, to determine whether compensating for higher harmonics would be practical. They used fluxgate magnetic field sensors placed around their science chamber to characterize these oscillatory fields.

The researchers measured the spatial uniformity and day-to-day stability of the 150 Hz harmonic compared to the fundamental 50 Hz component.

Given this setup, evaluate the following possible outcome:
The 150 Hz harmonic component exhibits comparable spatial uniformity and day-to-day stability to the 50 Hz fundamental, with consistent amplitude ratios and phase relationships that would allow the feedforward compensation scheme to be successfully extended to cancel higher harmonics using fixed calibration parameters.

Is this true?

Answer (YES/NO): NO